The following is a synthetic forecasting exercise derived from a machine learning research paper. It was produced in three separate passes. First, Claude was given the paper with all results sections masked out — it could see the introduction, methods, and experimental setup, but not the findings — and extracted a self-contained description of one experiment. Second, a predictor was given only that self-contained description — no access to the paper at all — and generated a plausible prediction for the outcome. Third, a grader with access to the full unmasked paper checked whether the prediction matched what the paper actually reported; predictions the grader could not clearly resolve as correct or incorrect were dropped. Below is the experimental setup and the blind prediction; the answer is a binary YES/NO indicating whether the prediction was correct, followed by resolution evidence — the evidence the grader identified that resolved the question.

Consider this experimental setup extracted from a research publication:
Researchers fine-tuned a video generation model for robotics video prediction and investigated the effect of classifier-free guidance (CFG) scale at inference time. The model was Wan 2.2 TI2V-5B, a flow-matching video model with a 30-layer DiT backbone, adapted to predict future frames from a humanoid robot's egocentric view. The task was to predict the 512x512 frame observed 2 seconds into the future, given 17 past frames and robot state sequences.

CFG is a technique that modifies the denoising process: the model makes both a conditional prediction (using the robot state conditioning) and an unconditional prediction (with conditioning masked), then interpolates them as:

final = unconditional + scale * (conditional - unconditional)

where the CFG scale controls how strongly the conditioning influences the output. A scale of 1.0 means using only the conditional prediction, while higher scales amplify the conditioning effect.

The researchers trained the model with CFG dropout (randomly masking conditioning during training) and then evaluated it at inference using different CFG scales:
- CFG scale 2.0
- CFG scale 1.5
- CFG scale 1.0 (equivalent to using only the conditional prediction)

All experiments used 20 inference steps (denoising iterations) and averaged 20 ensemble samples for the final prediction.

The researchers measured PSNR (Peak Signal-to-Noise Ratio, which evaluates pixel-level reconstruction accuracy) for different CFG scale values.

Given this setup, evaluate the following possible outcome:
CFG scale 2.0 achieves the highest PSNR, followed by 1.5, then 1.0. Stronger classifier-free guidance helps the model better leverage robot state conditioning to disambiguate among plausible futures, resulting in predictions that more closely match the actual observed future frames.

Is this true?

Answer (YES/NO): NO